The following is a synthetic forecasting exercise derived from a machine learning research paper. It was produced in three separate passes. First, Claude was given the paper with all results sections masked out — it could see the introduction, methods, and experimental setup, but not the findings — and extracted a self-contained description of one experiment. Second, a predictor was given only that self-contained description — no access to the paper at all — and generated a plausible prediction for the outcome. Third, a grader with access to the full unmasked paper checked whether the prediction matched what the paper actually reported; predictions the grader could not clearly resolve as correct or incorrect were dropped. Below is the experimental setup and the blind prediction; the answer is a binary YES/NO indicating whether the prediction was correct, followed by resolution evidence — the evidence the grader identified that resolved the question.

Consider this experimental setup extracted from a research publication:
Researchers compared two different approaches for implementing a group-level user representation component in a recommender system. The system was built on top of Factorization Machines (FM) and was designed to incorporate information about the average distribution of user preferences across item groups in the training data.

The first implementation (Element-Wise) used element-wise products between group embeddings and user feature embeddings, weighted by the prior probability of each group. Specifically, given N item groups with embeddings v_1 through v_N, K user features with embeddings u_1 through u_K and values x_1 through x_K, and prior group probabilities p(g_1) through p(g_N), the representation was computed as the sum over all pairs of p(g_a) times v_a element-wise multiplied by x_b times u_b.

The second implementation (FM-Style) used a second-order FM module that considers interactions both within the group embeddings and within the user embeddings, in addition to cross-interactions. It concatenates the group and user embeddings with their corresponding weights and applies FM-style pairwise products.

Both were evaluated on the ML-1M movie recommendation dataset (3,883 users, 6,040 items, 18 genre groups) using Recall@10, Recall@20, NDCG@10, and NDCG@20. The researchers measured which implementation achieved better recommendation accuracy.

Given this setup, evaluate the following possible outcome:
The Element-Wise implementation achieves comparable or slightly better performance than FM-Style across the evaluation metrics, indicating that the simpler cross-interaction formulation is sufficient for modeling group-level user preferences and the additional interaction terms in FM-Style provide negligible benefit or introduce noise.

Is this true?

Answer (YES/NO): NO